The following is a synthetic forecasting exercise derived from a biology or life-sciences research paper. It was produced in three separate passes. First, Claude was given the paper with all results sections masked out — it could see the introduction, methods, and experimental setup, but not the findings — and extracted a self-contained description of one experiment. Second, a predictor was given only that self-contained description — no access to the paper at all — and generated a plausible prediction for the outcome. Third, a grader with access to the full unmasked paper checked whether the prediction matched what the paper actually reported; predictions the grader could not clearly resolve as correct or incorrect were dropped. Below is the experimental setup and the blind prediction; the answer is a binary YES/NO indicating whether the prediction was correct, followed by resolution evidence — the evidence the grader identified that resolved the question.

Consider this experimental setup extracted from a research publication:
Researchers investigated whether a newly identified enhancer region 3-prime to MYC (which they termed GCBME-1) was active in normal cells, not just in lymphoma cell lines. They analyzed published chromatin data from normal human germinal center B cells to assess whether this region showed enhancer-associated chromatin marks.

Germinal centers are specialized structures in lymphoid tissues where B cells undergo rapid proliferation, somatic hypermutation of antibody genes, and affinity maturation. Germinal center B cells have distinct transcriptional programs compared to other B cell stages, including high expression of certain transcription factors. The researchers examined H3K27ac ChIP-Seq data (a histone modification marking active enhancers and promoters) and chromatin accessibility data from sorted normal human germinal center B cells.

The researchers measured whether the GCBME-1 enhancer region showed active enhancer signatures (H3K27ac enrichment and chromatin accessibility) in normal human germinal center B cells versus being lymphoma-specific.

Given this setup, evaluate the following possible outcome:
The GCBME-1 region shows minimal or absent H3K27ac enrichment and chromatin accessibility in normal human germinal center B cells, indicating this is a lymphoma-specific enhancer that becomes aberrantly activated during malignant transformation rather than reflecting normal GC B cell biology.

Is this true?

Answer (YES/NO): NO